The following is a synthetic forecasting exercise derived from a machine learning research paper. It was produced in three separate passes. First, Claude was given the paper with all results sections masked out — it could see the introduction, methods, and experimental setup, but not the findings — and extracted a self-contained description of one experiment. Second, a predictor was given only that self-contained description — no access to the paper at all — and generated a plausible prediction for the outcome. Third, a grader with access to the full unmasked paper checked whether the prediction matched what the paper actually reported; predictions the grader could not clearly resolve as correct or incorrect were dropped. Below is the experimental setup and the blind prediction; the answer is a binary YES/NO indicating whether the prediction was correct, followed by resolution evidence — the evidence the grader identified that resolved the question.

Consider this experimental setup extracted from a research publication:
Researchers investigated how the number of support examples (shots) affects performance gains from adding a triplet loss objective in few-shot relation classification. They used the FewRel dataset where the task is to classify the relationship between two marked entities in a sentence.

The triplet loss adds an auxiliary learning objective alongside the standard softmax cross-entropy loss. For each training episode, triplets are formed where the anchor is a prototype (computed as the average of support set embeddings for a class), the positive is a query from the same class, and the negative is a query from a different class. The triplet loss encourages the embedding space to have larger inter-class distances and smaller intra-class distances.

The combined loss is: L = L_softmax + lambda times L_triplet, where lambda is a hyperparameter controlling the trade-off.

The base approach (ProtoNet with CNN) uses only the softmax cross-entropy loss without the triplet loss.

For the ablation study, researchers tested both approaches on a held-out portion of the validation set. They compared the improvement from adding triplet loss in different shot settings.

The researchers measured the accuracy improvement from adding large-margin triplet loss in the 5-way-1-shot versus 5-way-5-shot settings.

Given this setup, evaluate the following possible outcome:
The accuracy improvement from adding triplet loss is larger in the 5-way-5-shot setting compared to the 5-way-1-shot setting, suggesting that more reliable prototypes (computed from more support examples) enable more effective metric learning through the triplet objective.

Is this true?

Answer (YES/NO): NO